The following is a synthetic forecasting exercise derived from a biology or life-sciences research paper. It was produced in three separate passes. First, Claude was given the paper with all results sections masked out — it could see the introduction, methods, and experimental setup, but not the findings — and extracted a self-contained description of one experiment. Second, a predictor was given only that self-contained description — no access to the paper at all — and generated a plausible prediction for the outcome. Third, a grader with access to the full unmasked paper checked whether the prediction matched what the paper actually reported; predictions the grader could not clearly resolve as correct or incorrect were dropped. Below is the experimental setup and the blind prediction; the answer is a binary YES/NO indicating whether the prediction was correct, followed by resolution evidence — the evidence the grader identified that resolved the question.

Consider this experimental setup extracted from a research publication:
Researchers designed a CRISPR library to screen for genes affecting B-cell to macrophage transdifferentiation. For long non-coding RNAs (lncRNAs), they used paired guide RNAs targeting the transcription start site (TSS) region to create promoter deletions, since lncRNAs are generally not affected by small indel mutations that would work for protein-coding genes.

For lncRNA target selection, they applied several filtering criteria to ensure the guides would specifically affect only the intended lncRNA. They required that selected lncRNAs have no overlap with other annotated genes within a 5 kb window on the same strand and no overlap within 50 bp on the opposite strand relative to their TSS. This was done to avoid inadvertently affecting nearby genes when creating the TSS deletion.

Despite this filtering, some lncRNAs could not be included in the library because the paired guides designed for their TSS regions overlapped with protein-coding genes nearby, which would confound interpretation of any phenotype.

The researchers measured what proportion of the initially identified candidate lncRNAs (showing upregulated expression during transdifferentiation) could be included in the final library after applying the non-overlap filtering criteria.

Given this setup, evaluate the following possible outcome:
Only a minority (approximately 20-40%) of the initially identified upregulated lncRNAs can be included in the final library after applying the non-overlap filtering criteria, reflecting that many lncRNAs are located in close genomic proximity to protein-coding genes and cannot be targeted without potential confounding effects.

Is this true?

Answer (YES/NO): NO